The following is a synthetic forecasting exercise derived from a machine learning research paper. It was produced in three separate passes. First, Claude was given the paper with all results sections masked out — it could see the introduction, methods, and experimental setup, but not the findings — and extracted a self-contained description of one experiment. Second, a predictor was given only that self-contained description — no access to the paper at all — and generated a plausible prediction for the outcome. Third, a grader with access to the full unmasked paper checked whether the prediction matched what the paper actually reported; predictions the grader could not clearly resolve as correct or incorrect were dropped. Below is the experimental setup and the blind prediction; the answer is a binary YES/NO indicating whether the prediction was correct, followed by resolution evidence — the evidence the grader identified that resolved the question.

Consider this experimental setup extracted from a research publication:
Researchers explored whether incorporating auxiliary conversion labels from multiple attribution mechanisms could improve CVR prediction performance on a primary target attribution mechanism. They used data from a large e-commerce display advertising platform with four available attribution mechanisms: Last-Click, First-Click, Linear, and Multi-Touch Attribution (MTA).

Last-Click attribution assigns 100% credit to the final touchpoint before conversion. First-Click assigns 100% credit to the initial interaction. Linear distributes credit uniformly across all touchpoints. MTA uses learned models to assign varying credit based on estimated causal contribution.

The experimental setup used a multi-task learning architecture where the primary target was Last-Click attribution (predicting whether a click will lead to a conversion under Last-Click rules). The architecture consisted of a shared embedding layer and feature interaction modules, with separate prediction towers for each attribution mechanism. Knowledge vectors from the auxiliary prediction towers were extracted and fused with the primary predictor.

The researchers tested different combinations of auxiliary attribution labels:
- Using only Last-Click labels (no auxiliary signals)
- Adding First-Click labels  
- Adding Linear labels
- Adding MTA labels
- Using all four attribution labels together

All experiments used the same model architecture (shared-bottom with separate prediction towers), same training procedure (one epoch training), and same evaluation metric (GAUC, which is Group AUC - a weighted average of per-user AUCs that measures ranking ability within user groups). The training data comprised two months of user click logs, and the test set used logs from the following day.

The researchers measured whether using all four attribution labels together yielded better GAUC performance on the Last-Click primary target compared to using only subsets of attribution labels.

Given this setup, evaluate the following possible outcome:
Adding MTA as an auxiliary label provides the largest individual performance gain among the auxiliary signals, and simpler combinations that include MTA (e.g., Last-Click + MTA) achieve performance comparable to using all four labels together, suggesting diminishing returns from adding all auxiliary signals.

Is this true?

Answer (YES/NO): NO